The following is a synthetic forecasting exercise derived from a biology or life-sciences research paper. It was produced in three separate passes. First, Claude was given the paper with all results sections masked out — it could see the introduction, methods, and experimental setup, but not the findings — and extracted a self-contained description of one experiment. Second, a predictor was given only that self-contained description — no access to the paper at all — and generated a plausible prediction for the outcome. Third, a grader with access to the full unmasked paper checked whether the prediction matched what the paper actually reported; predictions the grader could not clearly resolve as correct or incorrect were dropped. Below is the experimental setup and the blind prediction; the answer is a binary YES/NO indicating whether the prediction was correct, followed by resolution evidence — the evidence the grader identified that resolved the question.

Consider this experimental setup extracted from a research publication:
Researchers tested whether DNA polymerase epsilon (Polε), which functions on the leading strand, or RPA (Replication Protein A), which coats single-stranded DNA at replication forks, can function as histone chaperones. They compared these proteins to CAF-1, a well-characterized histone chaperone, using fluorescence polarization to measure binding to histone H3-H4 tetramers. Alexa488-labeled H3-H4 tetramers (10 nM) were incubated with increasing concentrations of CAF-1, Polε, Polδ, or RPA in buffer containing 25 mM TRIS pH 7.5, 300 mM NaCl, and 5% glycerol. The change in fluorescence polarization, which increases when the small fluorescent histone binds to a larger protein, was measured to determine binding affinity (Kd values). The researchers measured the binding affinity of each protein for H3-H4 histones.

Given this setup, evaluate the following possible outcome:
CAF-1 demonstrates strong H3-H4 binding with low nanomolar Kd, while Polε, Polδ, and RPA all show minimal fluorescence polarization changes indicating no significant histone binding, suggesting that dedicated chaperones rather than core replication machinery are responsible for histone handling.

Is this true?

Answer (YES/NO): NO